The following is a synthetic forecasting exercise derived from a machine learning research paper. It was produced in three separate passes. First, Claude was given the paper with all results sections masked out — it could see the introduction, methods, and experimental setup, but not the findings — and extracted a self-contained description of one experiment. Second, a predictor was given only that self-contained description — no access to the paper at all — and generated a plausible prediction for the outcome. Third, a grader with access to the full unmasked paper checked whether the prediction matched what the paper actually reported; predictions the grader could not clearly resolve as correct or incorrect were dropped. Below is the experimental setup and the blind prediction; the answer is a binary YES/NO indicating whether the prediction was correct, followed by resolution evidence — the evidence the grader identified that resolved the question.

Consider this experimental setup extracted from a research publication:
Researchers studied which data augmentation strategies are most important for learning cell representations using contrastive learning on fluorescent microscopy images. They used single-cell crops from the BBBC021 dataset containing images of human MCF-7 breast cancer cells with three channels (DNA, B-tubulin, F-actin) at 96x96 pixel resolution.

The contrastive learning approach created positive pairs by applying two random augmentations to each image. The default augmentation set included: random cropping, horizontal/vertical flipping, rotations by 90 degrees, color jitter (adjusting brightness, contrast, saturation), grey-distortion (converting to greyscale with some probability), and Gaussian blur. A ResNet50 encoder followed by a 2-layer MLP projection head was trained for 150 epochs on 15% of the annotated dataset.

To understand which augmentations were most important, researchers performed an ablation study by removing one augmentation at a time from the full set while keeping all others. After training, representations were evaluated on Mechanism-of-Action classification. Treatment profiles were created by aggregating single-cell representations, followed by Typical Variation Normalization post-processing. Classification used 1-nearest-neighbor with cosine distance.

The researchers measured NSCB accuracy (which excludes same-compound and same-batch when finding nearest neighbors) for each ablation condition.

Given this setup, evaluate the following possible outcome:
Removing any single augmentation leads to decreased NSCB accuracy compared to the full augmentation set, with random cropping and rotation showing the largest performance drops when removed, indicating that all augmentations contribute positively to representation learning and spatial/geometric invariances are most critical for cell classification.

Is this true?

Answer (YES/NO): NO